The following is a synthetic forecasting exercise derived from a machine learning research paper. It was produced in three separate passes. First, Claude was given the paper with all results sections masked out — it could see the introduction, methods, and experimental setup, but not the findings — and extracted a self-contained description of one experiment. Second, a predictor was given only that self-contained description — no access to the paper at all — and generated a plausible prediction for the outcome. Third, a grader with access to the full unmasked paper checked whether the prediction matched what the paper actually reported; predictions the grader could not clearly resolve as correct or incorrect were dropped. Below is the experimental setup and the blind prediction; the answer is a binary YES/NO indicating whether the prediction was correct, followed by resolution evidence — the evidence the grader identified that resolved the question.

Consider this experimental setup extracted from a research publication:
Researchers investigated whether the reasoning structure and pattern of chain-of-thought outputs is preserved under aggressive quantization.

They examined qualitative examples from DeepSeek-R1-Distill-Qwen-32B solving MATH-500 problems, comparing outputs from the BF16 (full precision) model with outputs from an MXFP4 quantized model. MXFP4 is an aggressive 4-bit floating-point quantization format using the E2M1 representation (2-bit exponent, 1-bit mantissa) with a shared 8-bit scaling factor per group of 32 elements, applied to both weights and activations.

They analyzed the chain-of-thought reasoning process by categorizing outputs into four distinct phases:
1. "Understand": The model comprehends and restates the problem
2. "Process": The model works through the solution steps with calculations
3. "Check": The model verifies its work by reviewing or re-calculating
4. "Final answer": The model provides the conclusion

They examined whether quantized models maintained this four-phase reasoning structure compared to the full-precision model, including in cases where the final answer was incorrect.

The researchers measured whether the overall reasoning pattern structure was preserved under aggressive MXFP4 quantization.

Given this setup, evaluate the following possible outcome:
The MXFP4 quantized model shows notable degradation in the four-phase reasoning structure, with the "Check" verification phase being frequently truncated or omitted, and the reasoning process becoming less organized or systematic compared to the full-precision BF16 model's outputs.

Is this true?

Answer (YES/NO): NO